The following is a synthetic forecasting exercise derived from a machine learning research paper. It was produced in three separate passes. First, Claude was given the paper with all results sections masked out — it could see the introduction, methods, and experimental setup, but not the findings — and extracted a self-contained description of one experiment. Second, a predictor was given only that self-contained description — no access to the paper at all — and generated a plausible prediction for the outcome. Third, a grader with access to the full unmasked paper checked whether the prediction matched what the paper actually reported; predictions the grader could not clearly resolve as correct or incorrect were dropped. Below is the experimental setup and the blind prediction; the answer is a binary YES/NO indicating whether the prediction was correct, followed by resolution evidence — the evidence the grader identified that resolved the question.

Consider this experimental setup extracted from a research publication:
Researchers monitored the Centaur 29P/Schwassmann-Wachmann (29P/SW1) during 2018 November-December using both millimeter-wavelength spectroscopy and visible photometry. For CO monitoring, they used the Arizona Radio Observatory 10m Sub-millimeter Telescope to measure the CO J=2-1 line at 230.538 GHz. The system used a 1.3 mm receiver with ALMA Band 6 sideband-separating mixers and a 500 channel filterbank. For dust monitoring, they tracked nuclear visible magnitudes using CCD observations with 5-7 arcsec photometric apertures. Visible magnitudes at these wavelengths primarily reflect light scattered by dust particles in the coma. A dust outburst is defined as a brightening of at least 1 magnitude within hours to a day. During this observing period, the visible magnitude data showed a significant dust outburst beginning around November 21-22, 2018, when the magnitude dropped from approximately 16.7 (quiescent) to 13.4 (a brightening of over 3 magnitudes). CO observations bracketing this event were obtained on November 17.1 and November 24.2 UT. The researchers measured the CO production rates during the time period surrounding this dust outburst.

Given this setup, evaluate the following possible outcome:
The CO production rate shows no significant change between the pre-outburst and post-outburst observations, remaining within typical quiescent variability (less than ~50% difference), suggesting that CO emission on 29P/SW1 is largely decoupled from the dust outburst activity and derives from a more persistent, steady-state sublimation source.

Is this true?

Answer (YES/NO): YES